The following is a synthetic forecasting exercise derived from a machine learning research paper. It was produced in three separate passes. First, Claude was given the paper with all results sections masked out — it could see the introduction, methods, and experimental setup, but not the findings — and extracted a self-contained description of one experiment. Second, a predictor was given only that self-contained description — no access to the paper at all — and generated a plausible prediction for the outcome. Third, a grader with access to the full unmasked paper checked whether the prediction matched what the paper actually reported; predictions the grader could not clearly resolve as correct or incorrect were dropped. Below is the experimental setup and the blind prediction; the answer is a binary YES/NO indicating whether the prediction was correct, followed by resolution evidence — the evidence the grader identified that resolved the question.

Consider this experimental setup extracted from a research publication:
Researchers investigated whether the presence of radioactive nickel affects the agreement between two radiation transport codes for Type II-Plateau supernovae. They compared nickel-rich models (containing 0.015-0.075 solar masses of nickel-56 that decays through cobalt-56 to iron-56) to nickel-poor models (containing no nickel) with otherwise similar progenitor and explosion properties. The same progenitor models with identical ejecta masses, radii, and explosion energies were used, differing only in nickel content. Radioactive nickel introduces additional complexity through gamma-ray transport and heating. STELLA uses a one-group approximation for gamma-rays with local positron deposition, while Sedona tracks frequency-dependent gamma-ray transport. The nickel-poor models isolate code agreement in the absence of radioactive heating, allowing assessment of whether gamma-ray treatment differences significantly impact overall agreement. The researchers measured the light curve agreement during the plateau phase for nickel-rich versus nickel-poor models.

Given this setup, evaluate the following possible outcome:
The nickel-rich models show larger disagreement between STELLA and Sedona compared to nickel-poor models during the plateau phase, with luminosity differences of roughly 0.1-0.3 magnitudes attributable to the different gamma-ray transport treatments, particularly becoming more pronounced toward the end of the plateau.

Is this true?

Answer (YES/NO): NO